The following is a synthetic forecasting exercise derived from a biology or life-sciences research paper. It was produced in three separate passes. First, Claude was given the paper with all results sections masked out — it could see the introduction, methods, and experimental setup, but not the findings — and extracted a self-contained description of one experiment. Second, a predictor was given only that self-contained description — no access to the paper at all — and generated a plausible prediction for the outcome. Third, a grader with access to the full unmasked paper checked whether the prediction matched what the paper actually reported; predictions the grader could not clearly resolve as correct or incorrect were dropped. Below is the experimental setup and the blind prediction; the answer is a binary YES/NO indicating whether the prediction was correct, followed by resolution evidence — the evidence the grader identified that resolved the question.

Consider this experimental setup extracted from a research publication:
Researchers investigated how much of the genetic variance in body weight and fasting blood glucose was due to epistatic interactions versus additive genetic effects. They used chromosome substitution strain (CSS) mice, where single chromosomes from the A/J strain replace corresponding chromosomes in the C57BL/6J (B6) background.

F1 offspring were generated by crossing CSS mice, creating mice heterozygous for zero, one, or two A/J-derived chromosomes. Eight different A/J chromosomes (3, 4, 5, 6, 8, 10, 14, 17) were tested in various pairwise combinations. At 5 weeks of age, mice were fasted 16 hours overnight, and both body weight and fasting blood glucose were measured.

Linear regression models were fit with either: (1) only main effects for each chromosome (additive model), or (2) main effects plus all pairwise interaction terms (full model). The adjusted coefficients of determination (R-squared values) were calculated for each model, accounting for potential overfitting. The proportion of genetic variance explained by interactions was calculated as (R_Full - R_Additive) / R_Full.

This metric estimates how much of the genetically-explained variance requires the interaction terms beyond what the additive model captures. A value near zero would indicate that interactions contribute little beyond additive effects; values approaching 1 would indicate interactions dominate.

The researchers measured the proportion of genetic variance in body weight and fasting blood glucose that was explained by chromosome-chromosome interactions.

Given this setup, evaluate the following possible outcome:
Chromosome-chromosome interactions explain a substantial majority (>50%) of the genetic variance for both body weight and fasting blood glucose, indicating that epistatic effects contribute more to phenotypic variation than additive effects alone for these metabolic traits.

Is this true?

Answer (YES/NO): NO